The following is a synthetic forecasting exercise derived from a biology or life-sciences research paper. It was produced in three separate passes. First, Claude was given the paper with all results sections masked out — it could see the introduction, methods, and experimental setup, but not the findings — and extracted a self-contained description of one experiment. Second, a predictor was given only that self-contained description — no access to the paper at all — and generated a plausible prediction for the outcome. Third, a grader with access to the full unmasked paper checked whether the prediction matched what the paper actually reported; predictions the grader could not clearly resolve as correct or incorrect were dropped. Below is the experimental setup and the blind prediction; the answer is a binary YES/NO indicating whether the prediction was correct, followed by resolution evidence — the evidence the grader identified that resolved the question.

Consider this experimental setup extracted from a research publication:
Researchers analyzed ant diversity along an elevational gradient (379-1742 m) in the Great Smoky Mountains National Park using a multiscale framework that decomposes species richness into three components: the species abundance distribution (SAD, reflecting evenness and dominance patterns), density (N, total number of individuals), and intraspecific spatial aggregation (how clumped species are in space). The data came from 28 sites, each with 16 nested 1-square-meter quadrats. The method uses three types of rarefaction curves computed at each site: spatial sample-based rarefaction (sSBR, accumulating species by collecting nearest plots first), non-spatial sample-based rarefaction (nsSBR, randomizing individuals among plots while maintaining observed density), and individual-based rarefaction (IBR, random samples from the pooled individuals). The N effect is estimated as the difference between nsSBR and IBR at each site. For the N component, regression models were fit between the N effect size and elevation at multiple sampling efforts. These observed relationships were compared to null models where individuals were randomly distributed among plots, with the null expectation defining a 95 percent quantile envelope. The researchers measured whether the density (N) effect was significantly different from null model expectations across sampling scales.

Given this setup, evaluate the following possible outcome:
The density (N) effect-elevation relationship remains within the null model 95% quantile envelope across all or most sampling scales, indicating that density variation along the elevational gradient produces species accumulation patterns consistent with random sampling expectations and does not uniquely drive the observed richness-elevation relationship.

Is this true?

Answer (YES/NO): YES